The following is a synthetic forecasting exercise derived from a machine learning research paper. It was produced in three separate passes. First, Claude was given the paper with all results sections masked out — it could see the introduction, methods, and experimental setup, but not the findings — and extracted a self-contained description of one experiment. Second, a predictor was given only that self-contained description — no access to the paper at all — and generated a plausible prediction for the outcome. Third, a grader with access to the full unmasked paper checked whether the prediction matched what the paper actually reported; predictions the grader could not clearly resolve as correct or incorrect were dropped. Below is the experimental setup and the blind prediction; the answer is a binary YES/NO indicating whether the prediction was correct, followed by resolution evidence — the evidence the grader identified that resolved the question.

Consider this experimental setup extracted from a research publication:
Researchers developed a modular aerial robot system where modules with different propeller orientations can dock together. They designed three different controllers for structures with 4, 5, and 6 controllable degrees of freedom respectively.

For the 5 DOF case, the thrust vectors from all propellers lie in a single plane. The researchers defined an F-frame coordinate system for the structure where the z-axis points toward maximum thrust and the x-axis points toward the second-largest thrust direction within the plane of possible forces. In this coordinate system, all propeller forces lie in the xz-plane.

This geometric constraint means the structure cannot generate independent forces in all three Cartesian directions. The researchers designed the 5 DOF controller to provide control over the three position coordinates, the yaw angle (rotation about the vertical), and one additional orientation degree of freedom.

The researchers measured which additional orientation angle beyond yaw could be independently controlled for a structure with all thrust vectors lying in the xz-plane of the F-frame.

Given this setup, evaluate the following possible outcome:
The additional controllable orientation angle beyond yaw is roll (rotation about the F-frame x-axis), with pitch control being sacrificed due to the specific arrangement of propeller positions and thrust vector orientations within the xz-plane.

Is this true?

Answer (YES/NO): NO